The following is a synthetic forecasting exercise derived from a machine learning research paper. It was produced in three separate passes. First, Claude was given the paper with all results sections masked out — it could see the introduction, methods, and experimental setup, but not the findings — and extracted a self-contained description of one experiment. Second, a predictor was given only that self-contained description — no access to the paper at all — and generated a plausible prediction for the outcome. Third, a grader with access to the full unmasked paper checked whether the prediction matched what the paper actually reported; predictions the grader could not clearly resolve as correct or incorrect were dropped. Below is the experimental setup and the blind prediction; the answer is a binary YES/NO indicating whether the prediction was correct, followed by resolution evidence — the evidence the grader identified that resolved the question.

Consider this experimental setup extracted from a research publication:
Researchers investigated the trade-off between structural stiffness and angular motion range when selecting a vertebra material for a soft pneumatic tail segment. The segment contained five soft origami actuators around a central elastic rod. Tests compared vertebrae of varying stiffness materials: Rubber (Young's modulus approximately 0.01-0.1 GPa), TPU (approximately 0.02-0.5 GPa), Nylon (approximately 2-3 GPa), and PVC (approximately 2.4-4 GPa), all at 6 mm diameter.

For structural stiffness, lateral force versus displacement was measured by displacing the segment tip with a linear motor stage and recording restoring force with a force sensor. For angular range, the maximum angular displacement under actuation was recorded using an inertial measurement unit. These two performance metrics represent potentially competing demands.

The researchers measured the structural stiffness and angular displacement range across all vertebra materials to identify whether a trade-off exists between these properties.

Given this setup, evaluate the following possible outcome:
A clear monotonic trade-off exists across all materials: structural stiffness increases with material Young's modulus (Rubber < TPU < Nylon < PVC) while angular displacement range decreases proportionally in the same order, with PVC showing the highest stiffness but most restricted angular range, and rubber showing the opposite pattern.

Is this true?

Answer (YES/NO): NO